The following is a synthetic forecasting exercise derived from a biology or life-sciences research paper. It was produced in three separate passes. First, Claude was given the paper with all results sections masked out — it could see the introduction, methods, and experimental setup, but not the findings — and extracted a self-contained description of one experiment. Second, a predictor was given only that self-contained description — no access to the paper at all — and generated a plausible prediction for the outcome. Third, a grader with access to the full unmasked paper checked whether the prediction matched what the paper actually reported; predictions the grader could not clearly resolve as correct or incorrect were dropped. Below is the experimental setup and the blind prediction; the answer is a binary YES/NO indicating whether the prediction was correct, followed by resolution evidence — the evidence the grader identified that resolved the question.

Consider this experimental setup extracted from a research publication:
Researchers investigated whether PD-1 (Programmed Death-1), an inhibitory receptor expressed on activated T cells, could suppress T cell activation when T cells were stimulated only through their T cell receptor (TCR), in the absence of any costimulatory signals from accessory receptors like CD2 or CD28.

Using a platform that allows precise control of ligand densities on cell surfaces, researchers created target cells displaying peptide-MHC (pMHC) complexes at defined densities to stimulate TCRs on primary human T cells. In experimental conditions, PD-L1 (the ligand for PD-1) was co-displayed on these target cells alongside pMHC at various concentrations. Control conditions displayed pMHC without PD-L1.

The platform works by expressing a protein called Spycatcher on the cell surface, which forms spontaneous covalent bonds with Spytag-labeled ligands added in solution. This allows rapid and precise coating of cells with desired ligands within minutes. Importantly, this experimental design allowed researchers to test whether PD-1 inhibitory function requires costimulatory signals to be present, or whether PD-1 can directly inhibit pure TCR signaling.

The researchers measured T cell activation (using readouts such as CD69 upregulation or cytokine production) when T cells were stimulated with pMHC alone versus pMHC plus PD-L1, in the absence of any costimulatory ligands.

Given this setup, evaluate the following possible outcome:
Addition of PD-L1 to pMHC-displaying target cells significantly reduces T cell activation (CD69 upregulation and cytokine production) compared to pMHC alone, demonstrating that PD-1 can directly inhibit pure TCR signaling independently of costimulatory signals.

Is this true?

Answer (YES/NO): YES